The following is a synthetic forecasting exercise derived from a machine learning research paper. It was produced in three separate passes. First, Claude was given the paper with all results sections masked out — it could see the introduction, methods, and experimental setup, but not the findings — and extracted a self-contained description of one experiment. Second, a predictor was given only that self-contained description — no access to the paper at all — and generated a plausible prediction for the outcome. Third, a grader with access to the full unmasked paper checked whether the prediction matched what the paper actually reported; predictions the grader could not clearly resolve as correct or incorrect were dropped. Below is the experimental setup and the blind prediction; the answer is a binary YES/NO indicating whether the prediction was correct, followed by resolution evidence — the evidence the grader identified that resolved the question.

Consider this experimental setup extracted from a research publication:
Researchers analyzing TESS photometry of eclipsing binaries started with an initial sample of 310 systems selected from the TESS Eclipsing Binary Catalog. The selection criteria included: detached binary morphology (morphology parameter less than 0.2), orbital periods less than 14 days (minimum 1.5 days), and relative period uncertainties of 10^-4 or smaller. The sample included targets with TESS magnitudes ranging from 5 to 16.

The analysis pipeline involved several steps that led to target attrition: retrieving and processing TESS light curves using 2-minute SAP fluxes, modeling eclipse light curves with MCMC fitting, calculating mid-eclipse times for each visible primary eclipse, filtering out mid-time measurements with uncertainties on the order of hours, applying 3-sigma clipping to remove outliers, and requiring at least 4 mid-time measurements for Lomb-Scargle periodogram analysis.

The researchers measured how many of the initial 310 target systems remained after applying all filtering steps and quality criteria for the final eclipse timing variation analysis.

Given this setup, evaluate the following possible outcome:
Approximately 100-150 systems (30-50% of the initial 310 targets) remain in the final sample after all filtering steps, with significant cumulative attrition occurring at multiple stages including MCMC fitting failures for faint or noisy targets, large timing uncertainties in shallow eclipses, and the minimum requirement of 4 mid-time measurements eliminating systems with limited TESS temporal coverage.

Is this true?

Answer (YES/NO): NO